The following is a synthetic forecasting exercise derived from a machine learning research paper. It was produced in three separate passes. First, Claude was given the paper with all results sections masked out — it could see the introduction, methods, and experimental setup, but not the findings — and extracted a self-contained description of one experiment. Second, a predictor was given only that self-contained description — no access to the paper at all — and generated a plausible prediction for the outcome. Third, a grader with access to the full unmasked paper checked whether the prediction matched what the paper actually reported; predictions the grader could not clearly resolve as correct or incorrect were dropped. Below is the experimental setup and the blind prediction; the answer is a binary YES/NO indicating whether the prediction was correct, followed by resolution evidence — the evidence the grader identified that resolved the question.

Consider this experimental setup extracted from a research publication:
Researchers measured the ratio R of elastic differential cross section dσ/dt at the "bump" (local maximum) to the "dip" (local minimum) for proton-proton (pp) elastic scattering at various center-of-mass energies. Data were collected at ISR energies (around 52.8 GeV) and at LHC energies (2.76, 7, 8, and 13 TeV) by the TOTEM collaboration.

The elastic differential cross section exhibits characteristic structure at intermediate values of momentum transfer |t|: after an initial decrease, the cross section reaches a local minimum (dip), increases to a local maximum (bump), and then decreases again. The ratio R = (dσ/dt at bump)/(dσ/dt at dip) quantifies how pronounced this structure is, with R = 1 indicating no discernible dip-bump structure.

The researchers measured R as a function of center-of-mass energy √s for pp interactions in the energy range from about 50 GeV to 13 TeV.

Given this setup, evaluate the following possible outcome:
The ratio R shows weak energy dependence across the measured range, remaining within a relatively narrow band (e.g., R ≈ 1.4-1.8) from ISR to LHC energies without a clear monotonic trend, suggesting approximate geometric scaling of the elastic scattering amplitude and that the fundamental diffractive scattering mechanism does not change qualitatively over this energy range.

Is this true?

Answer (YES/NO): NO